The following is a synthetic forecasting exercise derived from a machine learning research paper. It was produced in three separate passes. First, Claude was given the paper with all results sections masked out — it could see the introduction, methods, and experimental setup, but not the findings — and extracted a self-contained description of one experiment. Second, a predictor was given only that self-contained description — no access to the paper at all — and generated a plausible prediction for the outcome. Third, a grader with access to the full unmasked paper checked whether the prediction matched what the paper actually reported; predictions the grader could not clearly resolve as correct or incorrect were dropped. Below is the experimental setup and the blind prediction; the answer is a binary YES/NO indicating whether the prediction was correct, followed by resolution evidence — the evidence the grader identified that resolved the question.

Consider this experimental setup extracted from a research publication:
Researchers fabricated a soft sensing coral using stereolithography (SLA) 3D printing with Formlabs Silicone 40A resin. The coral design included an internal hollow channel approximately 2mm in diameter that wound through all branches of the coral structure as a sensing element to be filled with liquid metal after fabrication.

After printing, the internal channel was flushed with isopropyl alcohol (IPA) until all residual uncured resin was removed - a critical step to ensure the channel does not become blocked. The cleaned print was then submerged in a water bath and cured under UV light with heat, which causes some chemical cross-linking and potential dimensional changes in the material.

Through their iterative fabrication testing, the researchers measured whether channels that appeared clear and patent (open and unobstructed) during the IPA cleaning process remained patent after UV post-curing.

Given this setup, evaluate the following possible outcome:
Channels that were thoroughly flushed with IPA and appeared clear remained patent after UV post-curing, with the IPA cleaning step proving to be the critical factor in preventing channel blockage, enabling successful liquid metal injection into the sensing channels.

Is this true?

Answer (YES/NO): NO